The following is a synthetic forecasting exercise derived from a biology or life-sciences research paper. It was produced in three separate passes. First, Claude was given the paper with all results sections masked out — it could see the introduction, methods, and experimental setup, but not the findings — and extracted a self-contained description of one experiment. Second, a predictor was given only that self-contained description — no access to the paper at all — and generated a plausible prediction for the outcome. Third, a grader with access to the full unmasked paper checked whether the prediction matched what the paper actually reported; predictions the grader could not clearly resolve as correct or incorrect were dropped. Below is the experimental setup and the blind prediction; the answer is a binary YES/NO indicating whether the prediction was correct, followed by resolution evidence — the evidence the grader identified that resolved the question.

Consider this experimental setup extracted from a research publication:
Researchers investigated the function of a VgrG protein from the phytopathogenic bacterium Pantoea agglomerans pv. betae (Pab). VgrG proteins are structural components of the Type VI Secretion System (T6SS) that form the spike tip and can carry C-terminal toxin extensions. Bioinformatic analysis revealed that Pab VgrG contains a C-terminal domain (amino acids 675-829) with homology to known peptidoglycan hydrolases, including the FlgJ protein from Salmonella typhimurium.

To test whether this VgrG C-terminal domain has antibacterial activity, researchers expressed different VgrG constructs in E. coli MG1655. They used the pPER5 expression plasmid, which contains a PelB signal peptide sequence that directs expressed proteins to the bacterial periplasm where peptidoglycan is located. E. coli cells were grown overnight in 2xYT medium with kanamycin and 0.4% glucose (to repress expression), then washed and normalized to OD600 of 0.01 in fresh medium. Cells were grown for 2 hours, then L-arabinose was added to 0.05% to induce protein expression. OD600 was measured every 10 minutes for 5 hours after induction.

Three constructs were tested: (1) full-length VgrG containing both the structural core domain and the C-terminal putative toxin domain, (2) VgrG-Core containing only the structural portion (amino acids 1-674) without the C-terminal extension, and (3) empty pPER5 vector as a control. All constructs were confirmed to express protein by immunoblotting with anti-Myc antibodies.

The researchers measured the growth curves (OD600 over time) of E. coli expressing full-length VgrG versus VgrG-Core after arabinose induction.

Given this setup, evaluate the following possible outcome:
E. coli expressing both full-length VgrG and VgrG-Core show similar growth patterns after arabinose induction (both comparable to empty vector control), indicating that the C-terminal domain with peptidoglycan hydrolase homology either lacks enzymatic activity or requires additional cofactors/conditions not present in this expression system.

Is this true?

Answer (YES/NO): NO